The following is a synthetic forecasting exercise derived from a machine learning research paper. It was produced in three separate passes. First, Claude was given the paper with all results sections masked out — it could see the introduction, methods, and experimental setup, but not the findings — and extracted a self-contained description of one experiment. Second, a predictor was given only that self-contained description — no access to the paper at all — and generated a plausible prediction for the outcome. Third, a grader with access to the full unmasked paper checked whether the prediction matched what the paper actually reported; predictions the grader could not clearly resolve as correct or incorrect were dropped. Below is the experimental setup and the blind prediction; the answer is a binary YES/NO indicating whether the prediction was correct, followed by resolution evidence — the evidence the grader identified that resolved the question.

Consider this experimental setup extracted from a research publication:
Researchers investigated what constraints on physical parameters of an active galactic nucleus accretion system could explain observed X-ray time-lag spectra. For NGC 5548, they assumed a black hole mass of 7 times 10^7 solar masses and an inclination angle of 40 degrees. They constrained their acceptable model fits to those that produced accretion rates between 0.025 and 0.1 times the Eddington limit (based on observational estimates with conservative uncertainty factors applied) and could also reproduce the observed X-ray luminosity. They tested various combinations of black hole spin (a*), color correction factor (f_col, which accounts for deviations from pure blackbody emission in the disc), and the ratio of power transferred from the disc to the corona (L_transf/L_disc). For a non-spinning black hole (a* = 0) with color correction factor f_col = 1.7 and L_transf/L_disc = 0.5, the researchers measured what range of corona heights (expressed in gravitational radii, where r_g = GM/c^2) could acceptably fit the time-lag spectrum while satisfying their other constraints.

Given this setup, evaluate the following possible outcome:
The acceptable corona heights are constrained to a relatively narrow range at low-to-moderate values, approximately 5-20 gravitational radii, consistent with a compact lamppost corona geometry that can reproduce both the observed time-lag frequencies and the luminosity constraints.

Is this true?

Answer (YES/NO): NO